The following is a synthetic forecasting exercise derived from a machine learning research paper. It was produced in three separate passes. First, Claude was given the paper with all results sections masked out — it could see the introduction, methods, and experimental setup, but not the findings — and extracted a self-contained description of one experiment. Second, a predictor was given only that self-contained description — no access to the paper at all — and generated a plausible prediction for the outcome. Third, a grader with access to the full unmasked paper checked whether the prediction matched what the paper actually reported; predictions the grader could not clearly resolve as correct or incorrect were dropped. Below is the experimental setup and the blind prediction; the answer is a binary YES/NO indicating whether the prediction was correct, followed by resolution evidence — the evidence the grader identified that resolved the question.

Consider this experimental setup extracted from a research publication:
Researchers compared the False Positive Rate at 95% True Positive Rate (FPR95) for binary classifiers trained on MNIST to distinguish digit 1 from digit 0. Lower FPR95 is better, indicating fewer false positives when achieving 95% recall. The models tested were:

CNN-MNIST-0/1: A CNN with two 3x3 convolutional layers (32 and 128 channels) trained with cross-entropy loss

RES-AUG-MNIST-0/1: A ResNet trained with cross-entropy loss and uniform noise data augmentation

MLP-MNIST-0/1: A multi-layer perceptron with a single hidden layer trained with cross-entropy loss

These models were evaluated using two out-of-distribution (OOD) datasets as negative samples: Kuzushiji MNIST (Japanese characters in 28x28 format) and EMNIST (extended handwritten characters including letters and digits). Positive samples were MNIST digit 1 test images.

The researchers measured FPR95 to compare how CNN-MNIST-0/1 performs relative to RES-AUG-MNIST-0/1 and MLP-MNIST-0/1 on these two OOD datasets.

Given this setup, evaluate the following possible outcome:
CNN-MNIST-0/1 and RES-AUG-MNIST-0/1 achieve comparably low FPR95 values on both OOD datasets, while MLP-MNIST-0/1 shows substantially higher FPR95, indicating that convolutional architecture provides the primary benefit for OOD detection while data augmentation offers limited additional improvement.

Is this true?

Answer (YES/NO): NO